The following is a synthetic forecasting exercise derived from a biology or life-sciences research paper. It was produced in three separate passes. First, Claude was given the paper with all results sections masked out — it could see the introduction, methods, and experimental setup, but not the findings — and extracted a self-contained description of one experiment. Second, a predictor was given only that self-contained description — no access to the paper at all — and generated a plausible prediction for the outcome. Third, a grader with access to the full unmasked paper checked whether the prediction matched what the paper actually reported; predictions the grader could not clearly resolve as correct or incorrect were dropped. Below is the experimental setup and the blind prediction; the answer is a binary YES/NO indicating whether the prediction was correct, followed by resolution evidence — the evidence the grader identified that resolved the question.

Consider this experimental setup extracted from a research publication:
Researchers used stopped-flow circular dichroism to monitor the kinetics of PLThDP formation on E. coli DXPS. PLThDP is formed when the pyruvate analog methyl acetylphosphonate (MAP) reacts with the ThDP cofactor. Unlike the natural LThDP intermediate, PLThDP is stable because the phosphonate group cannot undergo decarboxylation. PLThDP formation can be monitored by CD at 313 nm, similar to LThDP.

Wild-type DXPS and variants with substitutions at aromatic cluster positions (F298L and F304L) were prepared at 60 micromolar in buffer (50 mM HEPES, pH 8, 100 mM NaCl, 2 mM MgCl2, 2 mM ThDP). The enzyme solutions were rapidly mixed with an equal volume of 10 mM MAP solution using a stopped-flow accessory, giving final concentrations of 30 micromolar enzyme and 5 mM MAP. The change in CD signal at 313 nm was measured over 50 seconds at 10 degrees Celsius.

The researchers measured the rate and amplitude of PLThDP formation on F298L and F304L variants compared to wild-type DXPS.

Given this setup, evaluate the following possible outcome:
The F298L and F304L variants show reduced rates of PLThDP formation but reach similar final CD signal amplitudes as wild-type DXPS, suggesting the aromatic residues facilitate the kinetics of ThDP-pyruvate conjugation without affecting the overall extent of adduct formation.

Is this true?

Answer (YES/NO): NO